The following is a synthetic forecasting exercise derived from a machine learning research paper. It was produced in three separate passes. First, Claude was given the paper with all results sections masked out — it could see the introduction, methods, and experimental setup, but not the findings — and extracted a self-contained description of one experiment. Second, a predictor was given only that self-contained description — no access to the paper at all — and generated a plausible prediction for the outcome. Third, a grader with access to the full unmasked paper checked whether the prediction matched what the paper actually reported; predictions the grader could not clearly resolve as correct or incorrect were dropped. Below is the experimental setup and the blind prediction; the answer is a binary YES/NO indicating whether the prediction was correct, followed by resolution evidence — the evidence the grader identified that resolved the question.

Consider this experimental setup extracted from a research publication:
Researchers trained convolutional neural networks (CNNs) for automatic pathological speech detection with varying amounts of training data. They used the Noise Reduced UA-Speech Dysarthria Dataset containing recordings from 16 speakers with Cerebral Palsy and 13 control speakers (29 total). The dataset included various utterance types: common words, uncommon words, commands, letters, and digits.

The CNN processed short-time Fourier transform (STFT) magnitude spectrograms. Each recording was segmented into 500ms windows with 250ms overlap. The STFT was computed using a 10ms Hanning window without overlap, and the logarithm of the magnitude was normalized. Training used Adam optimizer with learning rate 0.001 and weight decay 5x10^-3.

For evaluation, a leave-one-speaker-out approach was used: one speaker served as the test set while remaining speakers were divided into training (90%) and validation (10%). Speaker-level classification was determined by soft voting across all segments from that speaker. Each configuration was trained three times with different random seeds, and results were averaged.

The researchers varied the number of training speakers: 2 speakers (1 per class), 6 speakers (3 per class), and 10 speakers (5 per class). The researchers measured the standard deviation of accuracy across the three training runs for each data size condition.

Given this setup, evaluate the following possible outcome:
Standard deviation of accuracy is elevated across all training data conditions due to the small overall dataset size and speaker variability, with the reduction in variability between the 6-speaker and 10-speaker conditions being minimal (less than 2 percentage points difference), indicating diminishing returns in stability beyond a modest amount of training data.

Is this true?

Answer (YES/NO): NO